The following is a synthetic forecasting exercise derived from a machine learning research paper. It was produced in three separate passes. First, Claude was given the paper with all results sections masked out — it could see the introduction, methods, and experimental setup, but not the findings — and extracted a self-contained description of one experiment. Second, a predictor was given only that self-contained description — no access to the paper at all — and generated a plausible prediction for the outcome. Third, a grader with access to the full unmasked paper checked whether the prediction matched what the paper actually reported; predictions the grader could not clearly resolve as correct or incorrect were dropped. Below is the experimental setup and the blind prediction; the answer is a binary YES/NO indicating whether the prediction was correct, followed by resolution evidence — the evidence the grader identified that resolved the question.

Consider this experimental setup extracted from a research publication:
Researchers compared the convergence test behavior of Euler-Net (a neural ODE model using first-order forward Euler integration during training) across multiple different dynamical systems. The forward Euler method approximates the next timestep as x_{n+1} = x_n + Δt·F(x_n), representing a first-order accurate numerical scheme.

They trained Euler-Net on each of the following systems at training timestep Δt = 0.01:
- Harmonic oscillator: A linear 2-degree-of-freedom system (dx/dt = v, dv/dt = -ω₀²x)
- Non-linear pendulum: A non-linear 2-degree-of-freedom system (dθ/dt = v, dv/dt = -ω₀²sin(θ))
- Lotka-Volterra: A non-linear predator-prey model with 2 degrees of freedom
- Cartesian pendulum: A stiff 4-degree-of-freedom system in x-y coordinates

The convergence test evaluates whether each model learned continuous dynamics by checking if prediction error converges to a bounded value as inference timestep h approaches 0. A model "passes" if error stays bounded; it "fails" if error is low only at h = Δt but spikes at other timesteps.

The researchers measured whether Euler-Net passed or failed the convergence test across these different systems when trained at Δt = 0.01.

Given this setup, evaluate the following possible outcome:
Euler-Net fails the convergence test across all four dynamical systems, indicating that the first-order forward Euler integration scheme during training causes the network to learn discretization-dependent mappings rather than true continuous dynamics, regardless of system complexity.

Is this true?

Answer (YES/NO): YES